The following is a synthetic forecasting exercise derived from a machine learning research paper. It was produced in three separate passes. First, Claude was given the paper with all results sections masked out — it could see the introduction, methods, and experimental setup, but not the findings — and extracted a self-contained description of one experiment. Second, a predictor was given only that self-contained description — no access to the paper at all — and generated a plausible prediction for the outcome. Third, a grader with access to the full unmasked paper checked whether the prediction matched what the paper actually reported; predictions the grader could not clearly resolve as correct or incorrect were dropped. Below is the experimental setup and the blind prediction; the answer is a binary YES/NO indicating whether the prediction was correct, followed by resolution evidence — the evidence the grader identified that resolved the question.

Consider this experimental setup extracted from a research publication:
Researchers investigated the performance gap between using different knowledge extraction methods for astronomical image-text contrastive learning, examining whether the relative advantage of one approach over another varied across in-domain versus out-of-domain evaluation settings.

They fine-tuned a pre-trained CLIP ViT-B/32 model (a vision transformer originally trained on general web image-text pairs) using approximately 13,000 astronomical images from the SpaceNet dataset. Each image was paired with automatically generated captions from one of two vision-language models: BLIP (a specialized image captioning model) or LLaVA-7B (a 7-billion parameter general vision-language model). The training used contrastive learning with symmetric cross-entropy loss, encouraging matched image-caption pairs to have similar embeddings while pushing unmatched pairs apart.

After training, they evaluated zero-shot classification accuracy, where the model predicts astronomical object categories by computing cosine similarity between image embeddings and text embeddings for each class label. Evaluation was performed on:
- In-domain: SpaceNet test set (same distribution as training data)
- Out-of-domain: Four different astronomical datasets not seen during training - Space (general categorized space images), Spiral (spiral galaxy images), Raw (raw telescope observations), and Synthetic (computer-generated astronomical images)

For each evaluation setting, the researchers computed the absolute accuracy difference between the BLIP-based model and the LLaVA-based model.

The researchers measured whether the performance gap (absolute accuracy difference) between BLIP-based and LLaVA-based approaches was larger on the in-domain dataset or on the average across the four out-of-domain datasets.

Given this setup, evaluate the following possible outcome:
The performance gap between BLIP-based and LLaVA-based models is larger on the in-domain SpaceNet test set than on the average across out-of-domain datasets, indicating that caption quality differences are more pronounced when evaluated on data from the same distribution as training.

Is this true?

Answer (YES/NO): YES